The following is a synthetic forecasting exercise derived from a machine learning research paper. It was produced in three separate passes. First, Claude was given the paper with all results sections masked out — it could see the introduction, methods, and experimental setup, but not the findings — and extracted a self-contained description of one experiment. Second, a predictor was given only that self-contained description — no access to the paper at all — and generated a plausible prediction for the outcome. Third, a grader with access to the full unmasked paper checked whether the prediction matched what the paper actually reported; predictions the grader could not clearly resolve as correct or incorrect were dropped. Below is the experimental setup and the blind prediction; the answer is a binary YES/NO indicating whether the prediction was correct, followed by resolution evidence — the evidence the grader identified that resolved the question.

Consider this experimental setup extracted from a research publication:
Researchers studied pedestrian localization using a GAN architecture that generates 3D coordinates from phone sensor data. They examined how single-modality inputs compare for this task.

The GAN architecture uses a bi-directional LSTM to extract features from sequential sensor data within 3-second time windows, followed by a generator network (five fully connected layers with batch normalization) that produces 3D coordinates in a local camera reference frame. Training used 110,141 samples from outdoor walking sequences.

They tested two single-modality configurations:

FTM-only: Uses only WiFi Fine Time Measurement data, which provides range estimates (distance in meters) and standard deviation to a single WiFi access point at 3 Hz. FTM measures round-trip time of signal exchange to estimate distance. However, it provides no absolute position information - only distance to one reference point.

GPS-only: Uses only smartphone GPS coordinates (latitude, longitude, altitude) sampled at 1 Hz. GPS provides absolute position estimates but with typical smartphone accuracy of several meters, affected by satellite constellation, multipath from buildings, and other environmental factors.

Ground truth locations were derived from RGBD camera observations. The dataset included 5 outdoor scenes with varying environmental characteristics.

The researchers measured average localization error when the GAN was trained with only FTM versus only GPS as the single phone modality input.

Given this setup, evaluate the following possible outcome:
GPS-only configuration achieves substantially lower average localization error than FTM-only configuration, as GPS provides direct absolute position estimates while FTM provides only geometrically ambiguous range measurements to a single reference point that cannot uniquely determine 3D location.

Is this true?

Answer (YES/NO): YES